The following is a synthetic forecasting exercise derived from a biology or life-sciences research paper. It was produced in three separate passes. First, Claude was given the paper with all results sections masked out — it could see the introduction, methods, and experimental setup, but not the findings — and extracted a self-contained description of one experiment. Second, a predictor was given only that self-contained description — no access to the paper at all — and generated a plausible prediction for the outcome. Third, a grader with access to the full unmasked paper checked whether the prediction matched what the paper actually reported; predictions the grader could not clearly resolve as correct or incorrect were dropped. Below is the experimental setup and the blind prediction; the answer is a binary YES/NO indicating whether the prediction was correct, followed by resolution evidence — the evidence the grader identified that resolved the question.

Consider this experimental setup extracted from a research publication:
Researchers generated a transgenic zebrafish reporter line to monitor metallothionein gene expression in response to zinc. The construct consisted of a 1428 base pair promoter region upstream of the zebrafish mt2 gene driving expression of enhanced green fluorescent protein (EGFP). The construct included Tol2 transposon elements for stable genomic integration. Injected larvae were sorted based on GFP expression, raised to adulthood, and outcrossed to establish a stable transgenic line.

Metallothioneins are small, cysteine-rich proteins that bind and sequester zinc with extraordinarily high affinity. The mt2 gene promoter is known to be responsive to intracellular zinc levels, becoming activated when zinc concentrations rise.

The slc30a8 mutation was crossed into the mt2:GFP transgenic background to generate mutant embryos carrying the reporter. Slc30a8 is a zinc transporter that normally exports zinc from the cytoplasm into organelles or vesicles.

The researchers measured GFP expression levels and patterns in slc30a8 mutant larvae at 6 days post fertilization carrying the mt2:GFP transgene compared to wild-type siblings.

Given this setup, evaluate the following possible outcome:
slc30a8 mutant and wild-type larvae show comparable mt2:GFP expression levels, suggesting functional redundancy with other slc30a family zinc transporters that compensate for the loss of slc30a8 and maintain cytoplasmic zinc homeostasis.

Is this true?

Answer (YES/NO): NO